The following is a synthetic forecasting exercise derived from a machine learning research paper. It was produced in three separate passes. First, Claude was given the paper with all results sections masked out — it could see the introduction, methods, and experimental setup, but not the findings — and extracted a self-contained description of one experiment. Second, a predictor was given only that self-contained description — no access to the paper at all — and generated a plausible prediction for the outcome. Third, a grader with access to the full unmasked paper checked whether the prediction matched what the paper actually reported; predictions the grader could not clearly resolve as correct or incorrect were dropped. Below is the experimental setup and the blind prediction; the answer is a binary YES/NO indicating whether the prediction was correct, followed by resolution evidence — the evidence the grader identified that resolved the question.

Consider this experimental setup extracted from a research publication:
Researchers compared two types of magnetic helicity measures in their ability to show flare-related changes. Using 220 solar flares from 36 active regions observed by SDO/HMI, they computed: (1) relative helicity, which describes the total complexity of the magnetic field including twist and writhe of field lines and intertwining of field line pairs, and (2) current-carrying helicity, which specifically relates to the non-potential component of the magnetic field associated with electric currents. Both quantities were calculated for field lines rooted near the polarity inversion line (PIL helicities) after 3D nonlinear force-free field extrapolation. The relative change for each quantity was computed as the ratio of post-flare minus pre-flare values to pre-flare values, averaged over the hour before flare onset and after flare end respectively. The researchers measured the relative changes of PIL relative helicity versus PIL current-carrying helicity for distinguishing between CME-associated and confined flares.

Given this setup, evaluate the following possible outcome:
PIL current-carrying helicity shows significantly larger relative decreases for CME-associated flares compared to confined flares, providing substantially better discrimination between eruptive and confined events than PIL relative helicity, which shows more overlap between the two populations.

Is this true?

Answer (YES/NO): YES